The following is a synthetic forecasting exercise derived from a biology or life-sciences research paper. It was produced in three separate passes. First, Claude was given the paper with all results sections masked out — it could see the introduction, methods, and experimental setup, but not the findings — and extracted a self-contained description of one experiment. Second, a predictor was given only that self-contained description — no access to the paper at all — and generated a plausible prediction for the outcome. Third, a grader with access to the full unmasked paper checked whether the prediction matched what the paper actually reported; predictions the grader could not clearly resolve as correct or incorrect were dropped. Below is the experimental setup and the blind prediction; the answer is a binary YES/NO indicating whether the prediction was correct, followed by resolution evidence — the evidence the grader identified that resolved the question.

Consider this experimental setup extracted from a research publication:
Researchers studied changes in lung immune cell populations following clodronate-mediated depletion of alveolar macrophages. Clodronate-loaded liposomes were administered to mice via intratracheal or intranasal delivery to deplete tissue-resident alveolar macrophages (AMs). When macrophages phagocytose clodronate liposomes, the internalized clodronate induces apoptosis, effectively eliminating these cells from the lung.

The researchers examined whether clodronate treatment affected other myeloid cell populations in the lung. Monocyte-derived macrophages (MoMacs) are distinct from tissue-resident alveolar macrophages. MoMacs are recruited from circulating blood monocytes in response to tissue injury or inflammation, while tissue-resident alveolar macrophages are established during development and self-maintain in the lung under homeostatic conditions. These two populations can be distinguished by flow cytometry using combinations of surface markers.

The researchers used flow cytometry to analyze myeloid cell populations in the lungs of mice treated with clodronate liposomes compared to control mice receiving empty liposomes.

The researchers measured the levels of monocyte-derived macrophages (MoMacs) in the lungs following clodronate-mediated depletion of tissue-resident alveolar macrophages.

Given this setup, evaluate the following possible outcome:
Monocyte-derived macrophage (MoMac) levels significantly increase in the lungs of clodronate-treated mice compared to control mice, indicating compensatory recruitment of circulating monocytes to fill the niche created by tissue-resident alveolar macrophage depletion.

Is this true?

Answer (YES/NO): YES